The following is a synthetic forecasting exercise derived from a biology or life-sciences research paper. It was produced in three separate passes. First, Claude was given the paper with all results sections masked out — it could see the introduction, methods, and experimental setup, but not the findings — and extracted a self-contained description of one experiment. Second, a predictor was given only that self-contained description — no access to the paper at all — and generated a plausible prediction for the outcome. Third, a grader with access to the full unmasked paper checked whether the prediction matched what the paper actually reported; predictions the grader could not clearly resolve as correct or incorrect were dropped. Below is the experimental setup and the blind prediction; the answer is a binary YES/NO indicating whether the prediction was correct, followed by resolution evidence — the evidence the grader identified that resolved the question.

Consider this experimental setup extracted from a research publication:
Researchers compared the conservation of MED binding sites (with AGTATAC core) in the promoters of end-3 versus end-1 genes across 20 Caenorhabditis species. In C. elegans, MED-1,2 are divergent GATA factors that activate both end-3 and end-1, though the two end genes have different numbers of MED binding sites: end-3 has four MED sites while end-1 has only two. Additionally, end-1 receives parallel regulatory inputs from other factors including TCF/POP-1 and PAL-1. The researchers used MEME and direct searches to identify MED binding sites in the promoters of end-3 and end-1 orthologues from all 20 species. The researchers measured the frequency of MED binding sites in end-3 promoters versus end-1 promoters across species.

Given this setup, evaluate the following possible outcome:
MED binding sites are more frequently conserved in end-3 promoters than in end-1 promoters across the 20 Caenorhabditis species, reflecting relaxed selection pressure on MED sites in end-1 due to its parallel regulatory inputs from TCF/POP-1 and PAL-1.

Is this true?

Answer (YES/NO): YES